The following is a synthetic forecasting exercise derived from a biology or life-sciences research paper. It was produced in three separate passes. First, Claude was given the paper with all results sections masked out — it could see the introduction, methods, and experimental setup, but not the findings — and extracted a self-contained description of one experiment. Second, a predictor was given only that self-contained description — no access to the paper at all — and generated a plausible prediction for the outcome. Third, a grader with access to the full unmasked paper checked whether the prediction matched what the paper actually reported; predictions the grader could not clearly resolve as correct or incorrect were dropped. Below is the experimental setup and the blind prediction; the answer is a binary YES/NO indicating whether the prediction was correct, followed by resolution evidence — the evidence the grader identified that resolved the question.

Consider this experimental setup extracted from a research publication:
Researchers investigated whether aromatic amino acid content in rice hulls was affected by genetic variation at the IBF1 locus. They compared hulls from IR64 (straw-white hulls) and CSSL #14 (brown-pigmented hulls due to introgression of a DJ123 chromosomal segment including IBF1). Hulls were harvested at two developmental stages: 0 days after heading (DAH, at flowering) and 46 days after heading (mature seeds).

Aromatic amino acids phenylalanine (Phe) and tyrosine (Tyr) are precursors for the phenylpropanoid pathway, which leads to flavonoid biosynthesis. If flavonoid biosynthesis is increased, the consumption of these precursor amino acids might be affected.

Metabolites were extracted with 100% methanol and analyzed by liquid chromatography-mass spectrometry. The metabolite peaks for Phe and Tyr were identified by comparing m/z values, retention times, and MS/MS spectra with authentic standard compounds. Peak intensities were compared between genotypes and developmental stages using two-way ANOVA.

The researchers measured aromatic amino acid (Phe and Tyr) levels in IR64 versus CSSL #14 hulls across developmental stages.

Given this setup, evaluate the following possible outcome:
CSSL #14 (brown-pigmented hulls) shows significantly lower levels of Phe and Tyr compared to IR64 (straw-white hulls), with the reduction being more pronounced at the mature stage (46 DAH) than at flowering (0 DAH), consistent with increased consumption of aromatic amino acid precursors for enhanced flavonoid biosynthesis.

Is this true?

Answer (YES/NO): NO